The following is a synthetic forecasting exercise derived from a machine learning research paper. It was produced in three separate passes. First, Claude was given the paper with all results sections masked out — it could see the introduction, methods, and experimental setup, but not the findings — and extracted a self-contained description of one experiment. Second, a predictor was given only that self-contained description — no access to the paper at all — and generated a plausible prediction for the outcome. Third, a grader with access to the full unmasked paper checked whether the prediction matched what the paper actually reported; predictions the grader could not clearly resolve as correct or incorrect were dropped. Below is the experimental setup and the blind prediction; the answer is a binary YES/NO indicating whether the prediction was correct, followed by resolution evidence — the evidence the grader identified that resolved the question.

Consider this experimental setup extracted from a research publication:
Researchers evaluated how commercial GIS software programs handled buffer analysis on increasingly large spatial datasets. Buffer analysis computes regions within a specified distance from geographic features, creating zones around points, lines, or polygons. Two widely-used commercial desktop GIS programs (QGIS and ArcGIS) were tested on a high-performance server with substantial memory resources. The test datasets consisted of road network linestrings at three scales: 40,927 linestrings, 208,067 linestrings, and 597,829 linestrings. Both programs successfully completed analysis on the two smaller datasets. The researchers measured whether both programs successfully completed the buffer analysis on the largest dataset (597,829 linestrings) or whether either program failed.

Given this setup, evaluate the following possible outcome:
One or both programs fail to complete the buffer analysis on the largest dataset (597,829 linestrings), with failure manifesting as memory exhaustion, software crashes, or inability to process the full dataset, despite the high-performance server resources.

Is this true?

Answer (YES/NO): YES